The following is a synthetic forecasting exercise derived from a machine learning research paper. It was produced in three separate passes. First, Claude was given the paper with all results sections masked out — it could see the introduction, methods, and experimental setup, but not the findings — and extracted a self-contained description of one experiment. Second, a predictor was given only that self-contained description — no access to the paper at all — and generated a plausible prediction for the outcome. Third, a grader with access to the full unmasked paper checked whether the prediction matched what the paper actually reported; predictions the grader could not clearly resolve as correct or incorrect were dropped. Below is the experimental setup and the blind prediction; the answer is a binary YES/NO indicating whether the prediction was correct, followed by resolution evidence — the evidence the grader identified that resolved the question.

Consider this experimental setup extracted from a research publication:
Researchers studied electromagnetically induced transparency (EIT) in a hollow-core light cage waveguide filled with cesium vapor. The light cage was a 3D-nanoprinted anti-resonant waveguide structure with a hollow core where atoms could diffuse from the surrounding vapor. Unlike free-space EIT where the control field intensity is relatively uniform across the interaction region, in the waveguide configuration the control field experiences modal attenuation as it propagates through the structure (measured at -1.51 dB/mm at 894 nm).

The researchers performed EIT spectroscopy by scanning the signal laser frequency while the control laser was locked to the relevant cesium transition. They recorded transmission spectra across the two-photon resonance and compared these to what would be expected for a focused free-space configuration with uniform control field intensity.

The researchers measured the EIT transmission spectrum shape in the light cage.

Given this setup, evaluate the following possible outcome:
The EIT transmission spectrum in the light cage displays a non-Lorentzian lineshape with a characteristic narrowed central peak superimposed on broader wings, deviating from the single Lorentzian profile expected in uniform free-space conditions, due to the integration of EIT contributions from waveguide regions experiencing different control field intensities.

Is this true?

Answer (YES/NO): NO